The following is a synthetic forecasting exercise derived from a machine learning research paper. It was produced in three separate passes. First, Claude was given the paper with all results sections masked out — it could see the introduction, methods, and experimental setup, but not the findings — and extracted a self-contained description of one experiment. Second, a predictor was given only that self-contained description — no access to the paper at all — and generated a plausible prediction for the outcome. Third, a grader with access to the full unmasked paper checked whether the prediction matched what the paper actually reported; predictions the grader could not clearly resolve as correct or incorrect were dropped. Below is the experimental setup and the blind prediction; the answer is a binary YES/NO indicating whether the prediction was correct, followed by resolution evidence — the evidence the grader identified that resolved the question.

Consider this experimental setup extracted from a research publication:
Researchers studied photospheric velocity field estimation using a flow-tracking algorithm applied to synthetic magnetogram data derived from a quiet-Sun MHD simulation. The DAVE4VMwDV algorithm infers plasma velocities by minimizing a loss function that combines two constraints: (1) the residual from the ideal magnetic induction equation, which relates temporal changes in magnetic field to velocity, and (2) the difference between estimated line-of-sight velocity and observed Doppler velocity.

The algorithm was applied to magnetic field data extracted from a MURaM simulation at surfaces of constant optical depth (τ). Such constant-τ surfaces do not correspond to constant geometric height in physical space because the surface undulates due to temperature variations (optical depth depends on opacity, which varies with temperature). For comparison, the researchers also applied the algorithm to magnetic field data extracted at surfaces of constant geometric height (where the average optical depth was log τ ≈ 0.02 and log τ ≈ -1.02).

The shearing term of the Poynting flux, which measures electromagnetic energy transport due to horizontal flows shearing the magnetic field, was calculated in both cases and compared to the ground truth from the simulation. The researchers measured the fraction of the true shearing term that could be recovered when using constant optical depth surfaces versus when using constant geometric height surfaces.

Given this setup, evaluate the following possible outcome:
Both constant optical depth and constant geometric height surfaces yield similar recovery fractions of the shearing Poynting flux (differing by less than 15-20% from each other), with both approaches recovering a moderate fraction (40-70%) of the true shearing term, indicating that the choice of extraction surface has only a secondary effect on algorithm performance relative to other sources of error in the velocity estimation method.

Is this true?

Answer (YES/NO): NO